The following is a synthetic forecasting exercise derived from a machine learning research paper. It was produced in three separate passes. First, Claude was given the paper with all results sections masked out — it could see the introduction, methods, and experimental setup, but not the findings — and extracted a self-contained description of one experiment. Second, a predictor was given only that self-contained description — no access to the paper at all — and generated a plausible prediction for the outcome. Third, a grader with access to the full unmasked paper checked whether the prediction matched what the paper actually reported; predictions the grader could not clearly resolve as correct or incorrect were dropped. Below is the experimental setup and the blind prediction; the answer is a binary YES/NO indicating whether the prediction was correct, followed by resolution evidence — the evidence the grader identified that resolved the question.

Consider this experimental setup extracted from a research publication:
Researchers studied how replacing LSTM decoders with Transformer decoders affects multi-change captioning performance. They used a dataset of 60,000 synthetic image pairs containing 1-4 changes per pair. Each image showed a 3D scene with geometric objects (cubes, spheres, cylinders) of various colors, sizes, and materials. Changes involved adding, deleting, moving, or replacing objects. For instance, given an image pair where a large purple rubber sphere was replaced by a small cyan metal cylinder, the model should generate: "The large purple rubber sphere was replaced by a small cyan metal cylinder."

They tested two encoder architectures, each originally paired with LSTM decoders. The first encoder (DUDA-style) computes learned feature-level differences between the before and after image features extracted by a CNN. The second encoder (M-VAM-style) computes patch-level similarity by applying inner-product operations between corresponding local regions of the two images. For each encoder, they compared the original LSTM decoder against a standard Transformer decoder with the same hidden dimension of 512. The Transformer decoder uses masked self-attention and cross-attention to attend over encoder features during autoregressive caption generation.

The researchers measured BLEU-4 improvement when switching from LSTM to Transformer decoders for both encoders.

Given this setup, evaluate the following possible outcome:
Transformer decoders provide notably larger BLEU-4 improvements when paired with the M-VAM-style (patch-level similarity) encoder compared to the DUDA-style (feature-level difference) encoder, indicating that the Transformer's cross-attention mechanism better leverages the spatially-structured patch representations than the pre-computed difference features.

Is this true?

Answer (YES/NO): NO